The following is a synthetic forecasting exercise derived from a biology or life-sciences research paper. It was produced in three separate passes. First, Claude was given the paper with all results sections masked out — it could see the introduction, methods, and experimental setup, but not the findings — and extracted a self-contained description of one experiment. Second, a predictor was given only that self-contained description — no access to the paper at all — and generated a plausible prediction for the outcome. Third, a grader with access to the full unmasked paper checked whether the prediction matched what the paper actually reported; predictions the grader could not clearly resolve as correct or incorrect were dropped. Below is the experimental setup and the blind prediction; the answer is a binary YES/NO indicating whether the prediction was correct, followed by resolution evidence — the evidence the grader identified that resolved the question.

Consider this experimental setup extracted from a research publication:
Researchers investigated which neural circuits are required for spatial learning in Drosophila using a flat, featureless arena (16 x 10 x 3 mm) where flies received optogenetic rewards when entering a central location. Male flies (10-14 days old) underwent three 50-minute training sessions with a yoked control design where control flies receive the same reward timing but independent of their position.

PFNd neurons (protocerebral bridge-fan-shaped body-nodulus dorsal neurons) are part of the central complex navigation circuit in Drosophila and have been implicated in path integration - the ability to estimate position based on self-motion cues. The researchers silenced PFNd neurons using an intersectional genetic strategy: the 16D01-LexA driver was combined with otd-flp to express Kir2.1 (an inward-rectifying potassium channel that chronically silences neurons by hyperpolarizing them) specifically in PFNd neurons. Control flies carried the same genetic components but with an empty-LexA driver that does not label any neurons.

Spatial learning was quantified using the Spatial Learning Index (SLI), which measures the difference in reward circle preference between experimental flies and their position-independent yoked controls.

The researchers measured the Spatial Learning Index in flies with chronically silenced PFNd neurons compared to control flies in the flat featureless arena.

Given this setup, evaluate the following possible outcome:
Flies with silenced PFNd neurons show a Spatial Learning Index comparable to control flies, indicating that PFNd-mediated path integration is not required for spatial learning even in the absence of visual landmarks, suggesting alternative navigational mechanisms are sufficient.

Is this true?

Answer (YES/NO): NO